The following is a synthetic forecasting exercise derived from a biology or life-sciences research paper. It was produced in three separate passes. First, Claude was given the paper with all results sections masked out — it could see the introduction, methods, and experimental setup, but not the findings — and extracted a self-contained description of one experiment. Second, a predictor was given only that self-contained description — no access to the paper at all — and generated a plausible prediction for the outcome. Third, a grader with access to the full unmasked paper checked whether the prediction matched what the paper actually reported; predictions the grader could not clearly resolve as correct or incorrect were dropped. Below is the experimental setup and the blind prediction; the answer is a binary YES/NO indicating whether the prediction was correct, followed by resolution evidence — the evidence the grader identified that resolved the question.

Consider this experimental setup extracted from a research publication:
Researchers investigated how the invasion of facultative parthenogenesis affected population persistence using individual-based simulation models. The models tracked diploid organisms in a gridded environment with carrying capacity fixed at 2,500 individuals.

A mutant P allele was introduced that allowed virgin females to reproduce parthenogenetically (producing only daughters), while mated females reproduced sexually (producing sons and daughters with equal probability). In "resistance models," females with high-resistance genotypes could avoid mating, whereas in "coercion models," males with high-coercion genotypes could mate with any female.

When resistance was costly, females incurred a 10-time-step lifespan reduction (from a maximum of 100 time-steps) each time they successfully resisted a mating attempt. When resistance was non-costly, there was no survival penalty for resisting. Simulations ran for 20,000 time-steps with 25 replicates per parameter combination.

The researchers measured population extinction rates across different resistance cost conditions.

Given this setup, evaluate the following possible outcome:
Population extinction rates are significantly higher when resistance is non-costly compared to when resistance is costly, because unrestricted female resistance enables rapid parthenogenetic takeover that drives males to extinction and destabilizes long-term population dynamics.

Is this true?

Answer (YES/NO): NO